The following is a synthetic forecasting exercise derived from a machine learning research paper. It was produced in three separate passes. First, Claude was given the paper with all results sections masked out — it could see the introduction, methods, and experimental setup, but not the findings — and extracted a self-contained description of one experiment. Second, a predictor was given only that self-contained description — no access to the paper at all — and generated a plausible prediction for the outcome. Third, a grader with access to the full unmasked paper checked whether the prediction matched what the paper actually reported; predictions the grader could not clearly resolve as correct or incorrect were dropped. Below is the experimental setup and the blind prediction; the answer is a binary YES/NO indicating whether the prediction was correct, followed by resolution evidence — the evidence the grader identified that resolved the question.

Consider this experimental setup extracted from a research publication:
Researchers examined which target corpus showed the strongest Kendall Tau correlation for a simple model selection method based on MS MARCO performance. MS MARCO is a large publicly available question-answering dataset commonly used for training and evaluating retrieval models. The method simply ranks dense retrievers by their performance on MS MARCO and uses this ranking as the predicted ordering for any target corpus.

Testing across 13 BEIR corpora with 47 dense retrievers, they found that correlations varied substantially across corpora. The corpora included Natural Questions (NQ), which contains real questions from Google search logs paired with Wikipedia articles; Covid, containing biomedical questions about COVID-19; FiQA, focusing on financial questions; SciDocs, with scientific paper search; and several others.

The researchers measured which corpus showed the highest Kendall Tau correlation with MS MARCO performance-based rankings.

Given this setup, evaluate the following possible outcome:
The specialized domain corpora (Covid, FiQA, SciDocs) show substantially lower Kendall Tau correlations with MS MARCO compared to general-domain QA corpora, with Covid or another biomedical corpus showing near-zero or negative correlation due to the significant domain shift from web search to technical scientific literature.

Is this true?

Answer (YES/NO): NO